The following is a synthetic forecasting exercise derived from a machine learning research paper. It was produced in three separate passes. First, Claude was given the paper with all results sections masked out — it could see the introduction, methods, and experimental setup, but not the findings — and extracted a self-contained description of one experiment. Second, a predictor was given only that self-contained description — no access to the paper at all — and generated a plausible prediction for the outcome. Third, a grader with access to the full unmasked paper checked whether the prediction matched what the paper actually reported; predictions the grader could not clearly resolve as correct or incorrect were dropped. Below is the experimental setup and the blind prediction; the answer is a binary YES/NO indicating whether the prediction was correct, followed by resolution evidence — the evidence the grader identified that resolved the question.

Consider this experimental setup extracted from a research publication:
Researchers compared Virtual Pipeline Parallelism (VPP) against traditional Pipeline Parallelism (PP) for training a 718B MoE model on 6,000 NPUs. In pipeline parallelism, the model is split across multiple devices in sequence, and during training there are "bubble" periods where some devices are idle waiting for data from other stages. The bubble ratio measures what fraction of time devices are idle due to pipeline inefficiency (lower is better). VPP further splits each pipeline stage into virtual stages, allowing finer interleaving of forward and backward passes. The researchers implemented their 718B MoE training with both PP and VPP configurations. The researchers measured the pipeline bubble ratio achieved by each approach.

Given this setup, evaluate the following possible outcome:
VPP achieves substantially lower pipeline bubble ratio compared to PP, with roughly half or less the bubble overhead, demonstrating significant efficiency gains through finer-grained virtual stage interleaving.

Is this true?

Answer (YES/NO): NO